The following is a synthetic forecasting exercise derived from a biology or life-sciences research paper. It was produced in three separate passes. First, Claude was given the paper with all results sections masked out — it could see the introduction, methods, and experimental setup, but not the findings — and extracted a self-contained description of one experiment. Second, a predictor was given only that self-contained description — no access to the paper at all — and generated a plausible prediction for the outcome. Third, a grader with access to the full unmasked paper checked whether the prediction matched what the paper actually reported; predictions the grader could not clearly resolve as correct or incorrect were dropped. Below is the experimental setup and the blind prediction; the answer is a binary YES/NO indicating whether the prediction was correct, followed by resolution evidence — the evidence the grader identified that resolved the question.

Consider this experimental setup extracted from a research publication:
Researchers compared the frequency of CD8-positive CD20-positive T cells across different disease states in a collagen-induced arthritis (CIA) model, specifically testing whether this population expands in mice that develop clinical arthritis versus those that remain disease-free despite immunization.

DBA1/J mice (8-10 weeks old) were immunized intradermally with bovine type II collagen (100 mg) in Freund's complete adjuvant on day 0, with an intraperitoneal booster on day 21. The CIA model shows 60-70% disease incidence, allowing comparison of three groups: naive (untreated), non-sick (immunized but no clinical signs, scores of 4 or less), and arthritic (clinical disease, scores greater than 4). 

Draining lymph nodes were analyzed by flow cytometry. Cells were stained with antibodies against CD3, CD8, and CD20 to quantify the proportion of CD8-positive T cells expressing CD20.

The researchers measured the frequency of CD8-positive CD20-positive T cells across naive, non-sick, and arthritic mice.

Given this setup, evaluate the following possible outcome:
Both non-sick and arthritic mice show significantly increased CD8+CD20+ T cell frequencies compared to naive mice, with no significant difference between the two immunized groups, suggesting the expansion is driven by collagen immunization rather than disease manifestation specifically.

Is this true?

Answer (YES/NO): NO